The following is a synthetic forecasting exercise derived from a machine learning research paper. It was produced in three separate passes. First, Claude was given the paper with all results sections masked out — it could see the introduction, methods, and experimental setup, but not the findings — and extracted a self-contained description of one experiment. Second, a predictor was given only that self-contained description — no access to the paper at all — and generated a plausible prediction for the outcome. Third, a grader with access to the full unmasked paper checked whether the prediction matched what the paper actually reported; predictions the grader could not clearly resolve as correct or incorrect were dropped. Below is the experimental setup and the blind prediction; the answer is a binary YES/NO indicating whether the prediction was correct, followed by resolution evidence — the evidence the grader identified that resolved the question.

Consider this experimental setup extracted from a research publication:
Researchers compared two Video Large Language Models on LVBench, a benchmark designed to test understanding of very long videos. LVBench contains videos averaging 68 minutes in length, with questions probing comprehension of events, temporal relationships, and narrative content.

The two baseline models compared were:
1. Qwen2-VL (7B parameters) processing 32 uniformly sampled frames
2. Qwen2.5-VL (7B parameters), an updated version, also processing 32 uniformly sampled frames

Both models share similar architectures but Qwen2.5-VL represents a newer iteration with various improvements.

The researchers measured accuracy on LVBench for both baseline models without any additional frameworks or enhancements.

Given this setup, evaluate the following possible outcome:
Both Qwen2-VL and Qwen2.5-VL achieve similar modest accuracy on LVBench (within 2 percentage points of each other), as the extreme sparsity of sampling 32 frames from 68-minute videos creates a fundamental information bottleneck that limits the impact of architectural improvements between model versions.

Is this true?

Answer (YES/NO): YES